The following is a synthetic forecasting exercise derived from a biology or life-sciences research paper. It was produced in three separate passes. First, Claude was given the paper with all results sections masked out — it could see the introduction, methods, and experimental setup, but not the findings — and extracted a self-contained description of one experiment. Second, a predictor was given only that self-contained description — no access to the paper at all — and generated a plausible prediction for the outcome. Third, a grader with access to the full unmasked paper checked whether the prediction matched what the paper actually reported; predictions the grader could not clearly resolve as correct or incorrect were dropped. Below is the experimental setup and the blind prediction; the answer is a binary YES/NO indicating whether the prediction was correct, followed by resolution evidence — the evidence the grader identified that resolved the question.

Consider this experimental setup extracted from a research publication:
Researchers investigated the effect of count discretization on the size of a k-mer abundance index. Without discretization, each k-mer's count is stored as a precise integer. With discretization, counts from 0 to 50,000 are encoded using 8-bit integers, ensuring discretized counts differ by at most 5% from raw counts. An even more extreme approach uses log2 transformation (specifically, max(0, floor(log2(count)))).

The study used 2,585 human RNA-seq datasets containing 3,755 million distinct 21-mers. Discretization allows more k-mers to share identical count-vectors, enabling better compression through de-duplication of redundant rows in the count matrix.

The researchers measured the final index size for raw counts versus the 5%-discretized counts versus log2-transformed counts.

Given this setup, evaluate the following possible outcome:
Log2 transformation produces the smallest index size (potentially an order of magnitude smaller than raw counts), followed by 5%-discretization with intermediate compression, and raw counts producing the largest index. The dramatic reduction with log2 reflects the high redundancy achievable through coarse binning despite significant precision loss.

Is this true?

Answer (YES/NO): NO